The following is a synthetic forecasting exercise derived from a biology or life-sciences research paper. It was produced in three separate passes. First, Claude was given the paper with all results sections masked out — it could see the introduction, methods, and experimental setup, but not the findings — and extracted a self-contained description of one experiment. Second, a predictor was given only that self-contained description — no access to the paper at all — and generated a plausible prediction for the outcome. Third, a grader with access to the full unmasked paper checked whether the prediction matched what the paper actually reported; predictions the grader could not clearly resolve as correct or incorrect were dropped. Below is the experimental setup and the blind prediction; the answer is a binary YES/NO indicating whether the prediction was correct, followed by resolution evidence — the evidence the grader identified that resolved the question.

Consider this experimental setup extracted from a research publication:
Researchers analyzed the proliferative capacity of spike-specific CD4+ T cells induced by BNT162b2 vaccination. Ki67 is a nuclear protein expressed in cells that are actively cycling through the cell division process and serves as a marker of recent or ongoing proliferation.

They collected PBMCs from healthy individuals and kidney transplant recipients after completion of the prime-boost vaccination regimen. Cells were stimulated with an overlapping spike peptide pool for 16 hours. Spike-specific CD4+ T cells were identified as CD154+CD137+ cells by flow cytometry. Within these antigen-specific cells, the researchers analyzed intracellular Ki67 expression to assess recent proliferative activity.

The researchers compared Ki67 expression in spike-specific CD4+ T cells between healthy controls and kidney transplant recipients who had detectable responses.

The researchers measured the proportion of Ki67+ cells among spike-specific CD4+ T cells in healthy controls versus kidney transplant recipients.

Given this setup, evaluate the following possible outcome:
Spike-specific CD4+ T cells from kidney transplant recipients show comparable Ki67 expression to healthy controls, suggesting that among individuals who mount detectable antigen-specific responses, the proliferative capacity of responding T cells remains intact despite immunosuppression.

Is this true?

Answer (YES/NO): NO